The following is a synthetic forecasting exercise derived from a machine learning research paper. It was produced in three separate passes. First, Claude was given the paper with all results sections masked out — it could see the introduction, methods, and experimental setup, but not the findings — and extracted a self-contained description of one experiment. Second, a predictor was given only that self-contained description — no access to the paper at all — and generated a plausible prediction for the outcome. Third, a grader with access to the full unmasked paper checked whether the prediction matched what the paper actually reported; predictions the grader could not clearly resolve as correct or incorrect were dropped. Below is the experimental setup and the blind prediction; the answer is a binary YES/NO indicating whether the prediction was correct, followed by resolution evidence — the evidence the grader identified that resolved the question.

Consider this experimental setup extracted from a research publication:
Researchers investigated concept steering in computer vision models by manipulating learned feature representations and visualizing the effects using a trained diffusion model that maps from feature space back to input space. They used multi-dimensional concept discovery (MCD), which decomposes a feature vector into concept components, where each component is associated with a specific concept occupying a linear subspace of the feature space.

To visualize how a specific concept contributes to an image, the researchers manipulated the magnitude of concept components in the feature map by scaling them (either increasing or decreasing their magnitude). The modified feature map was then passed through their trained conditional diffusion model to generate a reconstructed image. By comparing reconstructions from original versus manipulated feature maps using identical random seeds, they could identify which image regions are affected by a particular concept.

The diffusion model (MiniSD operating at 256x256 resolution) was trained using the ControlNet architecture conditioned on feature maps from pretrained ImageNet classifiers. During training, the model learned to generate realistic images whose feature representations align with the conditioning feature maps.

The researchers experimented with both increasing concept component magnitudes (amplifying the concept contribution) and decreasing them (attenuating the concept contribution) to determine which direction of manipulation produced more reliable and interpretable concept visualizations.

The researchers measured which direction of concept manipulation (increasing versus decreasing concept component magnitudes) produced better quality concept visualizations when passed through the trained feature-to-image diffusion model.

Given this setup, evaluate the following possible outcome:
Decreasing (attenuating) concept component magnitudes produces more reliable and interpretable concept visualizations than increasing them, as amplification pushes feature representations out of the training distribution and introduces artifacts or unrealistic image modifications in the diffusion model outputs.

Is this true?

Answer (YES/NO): YES